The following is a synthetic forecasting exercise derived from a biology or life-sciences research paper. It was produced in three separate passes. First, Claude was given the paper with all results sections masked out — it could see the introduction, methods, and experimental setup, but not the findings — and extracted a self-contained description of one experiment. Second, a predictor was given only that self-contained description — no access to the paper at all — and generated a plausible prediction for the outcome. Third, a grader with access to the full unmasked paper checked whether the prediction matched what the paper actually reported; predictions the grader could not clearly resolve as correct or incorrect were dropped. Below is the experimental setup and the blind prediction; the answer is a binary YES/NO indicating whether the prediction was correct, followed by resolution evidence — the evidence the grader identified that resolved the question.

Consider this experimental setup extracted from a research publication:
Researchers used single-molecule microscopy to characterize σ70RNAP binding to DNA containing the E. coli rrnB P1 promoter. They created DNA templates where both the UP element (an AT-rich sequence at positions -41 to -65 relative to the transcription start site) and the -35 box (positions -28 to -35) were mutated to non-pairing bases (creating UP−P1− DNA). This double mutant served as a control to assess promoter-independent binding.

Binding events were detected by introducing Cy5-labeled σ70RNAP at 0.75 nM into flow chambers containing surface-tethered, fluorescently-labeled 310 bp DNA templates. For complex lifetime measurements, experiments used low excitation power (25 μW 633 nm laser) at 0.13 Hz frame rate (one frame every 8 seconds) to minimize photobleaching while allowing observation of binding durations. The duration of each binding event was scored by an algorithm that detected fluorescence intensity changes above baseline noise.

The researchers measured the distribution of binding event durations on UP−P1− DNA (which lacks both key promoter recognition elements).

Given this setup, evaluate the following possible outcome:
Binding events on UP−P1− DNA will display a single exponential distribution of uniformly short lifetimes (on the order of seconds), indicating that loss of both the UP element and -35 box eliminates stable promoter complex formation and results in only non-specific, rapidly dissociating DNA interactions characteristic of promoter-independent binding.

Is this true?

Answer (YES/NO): YES